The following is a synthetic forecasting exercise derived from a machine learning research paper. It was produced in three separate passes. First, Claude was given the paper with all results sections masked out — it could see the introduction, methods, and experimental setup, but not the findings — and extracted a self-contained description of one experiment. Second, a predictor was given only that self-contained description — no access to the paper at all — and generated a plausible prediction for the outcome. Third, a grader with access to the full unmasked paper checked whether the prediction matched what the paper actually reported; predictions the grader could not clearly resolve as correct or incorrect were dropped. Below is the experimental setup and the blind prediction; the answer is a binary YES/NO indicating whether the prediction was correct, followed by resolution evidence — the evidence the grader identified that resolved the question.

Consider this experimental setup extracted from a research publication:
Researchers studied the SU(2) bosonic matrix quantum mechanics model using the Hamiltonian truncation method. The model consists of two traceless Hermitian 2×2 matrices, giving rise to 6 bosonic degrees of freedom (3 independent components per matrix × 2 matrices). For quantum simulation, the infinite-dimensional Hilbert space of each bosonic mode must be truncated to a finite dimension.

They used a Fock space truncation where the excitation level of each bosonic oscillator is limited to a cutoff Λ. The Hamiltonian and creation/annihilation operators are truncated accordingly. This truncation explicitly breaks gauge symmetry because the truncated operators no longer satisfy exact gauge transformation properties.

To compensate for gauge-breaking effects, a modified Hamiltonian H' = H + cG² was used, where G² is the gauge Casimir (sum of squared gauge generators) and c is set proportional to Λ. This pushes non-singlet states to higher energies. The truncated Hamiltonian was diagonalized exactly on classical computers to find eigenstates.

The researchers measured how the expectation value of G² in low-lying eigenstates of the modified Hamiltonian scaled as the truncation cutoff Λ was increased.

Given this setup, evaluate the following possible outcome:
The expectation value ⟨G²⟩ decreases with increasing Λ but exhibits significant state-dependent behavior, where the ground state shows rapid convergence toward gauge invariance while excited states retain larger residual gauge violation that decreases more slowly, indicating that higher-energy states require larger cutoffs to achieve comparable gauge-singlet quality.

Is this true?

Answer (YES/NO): NO